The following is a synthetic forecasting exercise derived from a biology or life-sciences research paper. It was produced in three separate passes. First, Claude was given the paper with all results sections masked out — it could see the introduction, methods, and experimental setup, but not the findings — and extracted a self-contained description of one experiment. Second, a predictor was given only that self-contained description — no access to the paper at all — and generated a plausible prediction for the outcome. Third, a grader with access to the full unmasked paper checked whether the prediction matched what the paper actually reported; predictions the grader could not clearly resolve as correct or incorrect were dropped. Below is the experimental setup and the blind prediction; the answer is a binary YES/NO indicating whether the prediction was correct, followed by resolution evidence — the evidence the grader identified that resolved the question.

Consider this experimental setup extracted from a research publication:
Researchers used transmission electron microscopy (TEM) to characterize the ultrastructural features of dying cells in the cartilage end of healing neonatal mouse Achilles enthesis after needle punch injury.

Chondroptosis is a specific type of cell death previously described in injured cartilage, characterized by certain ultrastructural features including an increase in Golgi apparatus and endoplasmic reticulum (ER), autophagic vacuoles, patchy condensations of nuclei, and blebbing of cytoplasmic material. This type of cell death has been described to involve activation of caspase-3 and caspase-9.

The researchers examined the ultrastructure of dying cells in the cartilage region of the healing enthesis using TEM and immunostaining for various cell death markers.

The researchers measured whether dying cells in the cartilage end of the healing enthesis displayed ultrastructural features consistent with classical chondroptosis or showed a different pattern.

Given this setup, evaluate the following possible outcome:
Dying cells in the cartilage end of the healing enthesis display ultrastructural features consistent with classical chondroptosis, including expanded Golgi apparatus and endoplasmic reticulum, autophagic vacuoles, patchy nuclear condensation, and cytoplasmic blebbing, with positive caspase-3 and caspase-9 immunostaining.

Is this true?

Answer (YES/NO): NO